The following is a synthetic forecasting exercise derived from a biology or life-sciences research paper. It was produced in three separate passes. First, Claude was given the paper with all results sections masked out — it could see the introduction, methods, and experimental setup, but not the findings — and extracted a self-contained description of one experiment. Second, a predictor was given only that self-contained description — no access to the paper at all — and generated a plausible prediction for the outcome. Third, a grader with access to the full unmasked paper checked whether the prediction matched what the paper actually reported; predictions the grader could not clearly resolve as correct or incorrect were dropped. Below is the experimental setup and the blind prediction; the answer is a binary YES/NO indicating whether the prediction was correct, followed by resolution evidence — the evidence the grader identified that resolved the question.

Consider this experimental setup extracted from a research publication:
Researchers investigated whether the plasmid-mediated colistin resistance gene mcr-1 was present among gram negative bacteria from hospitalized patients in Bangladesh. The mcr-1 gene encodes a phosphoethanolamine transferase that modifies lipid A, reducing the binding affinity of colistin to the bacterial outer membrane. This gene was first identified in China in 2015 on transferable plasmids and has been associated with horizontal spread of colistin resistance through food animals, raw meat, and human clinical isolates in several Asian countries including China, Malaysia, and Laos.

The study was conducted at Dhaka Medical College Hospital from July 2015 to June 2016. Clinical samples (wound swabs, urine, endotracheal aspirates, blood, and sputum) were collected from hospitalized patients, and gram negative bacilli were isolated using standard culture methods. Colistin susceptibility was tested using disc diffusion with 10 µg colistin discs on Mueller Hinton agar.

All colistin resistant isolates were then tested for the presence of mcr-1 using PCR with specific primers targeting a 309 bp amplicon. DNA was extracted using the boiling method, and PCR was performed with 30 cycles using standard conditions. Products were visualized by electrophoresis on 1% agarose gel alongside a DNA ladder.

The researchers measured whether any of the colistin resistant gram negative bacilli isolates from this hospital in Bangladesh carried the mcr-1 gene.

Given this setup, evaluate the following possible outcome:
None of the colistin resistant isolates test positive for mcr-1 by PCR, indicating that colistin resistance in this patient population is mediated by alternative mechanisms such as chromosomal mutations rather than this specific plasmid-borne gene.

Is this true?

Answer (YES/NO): YES